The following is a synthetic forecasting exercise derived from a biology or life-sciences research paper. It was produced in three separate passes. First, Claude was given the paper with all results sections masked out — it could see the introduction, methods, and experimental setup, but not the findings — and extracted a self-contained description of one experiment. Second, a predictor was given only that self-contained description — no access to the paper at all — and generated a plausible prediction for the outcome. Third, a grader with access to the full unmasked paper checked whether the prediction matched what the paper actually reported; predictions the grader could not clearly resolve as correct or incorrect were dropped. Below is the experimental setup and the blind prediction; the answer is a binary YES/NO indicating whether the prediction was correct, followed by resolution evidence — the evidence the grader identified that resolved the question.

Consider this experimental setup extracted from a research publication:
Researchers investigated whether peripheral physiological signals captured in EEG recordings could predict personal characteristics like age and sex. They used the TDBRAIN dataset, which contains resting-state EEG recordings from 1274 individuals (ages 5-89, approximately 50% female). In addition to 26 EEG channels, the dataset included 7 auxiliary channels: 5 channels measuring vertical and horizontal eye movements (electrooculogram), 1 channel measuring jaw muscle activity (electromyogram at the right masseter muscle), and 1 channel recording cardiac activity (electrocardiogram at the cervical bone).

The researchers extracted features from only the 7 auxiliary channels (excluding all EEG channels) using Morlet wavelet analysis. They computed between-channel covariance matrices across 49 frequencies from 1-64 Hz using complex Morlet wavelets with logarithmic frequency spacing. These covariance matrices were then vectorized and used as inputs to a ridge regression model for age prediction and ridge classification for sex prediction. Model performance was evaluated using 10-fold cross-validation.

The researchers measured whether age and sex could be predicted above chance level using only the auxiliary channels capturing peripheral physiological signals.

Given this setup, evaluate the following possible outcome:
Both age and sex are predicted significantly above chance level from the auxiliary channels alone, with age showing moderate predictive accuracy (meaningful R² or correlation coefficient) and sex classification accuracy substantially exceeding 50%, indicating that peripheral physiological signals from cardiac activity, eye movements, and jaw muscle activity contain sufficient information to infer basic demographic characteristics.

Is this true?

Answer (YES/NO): YES